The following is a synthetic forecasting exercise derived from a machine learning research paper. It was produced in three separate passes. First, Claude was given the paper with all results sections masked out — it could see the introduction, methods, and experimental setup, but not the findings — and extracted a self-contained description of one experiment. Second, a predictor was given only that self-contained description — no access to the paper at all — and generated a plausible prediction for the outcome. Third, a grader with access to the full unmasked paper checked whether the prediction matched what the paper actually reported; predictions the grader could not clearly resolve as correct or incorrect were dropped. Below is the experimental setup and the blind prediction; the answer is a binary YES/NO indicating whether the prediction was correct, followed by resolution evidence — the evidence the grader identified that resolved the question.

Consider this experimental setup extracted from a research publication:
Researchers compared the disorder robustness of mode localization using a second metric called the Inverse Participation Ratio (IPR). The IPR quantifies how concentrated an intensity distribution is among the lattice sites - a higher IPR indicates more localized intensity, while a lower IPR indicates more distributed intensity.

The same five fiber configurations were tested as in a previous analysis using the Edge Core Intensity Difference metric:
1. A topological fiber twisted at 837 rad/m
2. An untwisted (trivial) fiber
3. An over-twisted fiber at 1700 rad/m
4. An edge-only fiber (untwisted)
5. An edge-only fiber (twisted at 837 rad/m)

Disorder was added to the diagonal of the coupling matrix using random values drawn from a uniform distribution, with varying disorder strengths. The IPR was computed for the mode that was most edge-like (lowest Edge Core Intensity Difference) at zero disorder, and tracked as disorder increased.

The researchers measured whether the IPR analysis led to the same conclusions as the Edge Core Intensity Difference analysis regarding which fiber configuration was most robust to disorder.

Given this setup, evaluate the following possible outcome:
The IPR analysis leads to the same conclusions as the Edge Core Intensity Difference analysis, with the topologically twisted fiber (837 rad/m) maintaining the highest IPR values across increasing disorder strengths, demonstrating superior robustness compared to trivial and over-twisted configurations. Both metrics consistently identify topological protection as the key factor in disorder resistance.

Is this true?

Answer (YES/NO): NO